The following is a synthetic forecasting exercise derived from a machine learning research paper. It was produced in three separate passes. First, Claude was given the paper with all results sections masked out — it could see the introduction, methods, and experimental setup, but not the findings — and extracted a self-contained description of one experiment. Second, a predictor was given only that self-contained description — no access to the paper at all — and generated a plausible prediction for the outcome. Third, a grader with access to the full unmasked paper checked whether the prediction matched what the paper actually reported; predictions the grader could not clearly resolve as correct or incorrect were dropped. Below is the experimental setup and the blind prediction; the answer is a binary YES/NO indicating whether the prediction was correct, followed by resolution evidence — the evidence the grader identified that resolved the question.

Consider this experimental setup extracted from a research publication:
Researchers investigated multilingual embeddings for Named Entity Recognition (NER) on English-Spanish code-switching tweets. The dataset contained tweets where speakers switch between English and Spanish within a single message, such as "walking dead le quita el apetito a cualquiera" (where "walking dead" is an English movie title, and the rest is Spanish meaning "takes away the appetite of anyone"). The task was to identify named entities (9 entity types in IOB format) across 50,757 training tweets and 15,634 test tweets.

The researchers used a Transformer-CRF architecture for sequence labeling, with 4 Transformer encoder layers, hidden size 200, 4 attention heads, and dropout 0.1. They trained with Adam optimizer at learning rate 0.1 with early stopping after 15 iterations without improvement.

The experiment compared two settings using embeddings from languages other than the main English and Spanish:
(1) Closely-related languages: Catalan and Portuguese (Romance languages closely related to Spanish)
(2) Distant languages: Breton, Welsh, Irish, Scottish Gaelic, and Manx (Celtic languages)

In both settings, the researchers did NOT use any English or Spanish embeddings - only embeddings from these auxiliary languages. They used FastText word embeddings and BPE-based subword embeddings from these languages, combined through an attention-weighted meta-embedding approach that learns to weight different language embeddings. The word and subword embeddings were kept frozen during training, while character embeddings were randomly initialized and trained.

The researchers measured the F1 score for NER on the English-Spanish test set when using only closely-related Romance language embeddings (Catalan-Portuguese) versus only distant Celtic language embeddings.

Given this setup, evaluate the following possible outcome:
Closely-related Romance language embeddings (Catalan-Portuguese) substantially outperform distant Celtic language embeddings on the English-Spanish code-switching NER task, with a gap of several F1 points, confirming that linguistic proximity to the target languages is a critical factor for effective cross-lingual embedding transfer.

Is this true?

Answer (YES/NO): YES